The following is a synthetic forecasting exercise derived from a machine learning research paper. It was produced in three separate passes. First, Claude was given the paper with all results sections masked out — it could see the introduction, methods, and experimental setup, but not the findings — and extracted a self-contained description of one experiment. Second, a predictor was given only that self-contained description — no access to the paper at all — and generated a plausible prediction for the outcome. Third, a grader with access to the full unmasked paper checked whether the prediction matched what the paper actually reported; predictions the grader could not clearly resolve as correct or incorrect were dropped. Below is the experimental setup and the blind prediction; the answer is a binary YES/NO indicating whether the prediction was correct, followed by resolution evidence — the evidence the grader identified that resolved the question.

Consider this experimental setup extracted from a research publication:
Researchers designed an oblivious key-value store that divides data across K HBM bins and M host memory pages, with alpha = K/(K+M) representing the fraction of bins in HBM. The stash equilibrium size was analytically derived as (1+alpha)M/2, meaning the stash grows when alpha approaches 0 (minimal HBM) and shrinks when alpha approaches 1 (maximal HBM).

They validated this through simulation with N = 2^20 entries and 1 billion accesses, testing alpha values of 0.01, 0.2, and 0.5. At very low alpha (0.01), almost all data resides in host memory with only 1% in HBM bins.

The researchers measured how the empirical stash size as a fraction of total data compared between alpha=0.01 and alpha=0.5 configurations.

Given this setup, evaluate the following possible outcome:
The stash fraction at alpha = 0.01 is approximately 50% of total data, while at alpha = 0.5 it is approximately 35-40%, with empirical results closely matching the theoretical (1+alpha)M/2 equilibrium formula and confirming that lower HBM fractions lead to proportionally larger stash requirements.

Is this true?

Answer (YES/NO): NO